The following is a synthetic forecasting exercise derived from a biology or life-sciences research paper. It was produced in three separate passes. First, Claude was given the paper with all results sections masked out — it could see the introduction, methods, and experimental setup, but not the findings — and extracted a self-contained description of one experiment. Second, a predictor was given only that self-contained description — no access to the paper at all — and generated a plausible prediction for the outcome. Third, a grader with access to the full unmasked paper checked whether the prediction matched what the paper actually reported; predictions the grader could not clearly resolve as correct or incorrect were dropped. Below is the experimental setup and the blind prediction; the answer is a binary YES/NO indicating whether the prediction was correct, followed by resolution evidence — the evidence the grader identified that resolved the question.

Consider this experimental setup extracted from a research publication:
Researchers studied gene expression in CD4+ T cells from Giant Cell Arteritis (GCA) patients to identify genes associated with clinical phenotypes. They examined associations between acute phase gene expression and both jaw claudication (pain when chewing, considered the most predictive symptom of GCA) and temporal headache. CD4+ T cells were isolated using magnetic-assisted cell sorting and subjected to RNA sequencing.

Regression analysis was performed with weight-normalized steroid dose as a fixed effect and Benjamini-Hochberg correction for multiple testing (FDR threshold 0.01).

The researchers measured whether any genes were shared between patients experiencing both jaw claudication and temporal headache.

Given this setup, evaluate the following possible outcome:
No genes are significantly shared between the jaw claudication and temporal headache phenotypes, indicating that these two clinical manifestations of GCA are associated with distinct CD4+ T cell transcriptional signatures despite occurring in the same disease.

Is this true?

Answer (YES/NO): NO